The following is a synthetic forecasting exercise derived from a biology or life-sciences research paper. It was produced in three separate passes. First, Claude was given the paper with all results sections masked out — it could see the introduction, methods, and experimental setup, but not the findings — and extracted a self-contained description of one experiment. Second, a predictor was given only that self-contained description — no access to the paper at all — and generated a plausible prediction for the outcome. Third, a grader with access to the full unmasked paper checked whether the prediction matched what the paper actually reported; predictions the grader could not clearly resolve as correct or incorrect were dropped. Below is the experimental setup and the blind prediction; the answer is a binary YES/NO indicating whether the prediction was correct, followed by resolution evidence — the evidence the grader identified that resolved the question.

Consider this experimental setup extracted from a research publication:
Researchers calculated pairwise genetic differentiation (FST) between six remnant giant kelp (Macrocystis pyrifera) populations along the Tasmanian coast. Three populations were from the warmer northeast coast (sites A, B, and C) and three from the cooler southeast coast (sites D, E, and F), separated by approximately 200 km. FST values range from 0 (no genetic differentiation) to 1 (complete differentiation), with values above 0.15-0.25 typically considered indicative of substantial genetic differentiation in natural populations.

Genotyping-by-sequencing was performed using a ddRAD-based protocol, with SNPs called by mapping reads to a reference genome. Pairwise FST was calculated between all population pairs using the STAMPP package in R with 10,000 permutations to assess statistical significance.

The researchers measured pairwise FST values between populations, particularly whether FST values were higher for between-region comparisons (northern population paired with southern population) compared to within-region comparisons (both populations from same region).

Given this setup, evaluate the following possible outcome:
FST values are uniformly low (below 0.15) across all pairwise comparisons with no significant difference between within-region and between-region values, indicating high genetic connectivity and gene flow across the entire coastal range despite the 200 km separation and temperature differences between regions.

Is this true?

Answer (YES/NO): NO